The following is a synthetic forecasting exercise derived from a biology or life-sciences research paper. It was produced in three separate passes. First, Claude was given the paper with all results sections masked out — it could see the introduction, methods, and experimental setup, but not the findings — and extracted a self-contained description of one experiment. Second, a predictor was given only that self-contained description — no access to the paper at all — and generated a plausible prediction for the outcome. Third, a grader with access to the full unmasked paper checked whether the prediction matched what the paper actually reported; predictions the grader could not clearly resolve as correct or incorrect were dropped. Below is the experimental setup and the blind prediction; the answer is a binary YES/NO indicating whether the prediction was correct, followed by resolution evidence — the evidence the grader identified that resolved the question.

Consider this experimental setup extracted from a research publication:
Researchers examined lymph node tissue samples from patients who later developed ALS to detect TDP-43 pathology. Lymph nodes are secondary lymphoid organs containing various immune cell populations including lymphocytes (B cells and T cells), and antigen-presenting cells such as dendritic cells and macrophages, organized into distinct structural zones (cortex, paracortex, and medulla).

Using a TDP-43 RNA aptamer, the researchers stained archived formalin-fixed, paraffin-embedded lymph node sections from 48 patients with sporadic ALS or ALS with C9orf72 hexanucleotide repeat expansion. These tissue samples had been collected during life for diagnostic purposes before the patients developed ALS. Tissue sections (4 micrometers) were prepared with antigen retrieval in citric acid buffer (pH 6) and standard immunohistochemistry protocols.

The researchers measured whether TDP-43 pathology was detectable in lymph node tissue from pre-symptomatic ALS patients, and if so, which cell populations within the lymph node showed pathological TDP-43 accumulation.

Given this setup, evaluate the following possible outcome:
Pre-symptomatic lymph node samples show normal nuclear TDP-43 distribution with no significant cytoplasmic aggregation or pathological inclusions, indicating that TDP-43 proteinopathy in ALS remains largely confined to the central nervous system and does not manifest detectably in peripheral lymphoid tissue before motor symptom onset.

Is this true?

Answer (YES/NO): NO